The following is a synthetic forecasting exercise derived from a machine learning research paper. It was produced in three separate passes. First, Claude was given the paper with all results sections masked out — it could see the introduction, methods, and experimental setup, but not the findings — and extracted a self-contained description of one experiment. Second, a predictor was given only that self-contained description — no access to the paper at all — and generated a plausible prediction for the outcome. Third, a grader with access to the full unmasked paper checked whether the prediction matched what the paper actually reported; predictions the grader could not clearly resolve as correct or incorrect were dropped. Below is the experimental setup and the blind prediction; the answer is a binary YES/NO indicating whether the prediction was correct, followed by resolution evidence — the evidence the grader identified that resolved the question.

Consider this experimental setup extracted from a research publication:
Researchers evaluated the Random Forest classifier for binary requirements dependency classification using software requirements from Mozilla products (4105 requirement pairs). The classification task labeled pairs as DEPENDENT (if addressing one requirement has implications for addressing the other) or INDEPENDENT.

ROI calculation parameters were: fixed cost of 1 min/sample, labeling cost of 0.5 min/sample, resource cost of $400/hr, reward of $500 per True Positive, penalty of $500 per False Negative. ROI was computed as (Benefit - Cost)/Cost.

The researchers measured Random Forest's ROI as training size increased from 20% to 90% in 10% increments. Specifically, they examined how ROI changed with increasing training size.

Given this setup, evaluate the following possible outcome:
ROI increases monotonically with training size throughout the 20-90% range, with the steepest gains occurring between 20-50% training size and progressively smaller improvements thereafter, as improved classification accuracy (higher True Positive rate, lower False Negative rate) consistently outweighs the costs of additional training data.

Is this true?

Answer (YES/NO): NO